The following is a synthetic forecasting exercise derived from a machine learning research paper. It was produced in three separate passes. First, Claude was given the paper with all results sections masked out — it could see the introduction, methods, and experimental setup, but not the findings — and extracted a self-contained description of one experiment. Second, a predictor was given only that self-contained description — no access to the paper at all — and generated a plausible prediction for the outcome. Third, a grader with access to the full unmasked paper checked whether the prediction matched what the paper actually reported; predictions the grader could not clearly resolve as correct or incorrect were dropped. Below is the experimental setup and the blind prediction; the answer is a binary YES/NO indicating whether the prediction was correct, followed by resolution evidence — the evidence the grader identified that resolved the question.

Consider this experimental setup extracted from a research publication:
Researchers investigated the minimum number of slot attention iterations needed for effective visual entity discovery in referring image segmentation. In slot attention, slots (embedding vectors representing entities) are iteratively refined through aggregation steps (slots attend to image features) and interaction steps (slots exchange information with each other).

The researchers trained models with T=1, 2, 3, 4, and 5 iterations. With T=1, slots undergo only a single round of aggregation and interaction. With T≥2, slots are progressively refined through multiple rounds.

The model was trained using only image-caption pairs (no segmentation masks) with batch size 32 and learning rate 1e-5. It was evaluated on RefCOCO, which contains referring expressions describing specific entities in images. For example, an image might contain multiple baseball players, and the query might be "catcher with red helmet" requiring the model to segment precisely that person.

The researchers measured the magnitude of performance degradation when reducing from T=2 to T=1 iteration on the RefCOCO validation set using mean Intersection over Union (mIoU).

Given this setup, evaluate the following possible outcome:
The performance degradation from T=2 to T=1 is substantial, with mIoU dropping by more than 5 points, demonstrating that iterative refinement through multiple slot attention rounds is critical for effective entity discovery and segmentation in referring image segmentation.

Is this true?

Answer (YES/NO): NO